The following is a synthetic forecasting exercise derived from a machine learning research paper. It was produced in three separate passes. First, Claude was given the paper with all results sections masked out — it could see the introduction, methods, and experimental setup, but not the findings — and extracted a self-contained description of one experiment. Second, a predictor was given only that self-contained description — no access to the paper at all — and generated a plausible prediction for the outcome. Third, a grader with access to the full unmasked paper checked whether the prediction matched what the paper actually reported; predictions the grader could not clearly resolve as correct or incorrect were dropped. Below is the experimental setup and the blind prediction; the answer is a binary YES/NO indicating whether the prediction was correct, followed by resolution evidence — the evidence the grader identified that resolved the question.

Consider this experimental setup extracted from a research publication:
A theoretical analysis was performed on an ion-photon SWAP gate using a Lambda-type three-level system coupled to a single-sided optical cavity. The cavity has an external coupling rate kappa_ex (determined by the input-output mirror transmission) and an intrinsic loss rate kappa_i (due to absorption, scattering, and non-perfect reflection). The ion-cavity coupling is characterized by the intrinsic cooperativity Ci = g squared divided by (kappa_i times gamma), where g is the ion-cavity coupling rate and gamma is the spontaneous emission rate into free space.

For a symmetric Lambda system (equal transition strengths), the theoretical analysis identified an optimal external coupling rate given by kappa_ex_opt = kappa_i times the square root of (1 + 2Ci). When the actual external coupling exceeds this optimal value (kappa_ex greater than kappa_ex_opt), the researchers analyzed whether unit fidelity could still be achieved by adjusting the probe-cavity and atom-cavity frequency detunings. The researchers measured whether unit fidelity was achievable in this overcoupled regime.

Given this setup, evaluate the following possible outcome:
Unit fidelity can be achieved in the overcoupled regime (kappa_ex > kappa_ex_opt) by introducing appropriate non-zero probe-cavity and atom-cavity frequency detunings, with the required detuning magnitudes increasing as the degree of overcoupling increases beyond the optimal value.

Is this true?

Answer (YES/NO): NO